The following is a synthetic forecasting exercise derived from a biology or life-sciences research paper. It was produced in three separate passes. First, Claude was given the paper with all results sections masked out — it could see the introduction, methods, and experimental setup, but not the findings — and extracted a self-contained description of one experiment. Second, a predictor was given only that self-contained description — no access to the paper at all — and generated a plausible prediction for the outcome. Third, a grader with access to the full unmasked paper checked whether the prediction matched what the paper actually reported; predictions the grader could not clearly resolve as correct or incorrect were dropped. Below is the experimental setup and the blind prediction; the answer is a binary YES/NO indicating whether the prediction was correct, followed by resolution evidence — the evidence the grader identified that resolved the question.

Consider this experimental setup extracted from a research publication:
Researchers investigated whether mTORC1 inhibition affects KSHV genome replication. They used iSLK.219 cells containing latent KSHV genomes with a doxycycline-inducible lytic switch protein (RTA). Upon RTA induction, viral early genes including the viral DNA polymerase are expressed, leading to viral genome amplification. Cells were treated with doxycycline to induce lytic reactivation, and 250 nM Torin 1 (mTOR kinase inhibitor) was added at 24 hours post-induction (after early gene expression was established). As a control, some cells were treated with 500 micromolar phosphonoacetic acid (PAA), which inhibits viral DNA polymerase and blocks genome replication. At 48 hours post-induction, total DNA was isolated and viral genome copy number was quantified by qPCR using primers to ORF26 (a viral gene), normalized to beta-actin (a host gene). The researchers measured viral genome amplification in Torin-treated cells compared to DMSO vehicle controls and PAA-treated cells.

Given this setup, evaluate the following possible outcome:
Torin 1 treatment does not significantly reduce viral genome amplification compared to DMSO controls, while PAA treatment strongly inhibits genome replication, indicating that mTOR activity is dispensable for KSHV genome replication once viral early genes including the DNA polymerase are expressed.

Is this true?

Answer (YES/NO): YES